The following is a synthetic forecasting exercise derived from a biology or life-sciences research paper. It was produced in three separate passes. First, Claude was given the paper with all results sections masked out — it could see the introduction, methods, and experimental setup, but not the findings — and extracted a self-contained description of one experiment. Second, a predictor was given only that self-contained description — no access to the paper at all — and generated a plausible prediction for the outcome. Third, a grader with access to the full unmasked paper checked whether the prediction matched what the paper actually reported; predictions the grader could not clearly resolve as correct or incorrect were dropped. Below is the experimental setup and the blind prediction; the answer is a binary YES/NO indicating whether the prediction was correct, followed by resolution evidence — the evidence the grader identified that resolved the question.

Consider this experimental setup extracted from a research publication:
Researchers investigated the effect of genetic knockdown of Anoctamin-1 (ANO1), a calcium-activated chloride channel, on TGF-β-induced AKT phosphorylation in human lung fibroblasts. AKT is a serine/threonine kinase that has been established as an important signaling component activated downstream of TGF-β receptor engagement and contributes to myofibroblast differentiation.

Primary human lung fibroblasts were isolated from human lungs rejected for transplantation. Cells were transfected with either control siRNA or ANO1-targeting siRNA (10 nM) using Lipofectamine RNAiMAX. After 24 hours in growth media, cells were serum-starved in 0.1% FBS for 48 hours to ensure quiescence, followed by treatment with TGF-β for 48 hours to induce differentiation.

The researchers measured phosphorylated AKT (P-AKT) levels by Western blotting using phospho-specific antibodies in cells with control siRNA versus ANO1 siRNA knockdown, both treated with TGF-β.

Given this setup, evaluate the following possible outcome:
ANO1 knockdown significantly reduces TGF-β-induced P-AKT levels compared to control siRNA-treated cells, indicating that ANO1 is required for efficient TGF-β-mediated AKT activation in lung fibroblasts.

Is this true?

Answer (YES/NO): YES